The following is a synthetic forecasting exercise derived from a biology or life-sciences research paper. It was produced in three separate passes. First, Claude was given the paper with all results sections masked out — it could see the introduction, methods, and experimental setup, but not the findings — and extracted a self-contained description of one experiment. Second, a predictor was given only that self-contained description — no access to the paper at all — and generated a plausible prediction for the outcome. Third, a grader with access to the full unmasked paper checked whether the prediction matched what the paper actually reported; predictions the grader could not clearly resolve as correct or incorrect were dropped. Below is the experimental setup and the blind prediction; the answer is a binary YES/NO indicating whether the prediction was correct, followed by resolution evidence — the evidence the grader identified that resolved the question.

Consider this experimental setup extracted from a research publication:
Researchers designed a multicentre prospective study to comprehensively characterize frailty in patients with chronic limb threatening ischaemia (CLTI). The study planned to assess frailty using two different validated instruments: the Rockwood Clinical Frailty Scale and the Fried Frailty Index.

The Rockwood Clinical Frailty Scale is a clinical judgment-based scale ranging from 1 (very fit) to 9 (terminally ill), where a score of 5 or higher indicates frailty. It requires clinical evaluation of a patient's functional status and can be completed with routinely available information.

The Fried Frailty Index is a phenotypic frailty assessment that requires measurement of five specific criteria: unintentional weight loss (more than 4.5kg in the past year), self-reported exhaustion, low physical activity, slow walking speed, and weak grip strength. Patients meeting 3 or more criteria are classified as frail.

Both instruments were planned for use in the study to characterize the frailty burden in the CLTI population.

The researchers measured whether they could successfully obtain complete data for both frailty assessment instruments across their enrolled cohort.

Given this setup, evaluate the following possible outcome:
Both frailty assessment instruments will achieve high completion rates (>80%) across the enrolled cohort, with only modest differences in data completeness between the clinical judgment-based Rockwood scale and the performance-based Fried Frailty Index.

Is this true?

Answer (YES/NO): NO